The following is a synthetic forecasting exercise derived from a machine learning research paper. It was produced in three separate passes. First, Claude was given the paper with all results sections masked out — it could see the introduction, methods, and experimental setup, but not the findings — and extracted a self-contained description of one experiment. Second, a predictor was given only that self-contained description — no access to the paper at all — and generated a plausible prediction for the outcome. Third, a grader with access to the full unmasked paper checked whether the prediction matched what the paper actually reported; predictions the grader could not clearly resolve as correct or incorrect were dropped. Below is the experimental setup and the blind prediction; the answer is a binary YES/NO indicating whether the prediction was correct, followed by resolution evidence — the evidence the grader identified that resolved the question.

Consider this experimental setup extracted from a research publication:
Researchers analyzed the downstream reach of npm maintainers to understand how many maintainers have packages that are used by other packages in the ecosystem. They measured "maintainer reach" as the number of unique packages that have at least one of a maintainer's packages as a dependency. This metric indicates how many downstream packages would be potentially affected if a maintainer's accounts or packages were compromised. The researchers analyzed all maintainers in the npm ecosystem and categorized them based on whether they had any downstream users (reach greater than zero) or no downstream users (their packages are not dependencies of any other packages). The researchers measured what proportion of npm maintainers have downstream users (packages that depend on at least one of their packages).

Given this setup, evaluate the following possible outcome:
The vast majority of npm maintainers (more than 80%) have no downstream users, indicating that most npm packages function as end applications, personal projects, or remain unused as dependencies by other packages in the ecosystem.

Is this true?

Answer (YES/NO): NO